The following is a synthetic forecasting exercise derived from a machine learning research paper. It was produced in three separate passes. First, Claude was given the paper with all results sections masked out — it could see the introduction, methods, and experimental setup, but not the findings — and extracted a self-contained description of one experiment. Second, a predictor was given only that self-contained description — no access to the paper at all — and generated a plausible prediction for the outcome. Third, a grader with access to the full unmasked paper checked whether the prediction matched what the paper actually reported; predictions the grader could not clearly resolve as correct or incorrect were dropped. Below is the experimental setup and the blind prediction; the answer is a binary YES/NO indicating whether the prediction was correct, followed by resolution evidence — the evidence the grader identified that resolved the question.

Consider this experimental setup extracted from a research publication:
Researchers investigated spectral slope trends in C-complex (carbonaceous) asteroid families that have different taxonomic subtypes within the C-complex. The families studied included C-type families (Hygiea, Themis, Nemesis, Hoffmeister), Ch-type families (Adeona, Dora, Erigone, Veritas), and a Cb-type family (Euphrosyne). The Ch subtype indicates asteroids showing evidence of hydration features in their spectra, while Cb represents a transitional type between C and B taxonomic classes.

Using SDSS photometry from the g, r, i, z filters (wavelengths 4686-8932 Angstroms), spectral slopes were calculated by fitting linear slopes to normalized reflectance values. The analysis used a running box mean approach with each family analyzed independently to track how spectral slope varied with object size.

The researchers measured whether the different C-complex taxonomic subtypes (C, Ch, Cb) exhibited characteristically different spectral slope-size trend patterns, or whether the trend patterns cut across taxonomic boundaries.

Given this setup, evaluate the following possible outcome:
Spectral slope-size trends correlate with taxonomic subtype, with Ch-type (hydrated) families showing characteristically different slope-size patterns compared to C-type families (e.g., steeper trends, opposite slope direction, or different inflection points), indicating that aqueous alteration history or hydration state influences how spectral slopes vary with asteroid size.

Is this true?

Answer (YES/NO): NO